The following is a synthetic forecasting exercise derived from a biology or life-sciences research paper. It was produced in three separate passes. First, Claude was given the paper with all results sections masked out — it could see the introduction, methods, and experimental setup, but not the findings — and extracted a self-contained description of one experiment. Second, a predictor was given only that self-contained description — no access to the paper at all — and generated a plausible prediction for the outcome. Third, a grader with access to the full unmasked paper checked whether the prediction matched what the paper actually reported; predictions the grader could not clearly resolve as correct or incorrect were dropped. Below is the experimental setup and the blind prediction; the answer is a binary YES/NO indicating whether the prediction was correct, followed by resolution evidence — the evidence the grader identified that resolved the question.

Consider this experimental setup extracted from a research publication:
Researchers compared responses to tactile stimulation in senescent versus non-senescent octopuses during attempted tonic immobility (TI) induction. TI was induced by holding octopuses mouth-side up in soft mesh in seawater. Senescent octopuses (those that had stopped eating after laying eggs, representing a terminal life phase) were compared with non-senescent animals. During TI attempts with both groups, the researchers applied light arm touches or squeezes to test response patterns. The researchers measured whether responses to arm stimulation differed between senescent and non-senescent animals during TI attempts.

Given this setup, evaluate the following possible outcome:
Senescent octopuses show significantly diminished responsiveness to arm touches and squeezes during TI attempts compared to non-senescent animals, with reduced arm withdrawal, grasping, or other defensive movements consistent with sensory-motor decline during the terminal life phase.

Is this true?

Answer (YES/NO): NO